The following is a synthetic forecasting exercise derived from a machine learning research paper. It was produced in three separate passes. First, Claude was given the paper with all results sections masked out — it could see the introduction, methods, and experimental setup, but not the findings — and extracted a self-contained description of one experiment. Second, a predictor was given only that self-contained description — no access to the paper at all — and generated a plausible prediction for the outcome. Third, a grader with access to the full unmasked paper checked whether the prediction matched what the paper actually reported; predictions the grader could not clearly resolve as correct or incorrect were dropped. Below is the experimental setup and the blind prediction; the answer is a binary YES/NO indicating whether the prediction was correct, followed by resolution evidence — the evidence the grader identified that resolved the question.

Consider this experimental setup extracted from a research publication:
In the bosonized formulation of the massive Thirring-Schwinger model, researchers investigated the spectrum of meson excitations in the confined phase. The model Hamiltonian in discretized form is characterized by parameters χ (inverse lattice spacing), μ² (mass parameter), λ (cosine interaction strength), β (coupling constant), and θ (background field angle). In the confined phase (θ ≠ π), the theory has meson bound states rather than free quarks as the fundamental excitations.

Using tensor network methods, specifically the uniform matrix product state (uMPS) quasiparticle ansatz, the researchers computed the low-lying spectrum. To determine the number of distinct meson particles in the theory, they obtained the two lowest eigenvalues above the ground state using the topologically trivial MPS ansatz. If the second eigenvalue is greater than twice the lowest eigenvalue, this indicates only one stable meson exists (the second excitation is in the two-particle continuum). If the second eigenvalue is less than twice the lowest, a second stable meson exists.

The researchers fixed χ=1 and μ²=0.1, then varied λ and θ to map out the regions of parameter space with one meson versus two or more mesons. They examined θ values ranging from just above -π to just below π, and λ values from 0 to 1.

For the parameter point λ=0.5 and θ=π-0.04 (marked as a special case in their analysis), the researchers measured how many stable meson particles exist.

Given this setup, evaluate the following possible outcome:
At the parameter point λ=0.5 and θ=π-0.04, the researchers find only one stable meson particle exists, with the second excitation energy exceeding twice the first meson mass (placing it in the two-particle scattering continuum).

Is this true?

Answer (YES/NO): NO